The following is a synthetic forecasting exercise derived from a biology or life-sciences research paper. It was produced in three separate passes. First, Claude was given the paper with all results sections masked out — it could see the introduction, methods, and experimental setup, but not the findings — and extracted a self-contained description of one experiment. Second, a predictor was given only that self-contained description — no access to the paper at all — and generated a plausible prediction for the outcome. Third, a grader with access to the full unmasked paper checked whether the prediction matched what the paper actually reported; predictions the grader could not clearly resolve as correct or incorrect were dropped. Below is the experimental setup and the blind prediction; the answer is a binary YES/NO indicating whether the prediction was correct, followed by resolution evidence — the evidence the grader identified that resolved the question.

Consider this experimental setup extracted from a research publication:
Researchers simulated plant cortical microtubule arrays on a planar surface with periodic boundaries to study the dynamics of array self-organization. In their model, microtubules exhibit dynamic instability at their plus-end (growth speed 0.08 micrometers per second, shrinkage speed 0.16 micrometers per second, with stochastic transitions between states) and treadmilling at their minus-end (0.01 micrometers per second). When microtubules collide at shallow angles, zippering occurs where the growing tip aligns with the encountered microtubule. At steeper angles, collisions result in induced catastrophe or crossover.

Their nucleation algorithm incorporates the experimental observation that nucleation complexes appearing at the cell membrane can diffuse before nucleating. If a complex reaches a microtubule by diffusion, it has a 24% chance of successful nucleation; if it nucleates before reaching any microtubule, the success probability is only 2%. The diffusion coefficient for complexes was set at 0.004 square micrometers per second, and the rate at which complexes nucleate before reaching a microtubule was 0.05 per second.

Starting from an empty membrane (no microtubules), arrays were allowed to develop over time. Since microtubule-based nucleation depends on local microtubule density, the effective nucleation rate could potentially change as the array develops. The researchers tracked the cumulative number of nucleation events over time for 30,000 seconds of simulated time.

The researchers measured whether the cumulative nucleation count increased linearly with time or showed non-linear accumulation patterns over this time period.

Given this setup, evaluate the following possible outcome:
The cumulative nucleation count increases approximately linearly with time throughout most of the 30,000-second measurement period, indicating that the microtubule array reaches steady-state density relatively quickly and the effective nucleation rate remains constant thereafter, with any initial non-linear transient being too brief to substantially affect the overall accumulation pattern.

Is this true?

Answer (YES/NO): YES